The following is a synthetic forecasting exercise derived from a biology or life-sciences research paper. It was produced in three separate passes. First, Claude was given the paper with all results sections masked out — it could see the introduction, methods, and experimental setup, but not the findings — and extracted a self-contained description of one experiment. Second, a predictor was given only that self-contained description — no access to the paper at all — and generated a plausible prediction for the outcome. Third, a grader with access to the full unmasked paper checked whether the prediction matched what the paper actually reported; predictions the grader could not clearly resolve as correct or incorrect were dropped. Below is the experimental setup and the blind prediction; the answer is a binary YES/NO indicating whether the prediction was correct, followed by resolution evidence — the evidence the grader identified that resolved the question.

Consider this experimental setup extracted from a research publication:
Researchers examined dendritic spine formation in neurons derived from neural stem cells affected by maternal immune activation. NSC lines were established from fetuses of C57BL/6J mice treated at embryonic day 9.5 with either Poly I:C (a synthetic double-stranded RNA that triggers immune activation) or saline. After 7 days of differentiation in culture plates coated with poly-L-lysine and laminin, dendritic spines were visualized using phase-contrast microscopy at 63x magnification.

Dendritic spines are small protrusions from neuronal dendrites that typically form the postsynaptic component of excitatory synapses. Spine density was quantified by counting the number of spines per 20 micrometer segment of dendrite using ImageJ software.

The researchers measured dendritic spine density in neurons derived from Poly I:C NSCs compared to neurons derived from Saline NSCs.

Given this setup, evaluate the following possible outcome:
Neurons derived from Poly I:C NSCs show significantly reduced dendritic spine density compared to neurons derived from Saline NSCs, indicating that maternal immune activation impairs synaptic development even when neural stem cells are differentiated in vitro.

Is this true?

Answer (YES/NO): NO